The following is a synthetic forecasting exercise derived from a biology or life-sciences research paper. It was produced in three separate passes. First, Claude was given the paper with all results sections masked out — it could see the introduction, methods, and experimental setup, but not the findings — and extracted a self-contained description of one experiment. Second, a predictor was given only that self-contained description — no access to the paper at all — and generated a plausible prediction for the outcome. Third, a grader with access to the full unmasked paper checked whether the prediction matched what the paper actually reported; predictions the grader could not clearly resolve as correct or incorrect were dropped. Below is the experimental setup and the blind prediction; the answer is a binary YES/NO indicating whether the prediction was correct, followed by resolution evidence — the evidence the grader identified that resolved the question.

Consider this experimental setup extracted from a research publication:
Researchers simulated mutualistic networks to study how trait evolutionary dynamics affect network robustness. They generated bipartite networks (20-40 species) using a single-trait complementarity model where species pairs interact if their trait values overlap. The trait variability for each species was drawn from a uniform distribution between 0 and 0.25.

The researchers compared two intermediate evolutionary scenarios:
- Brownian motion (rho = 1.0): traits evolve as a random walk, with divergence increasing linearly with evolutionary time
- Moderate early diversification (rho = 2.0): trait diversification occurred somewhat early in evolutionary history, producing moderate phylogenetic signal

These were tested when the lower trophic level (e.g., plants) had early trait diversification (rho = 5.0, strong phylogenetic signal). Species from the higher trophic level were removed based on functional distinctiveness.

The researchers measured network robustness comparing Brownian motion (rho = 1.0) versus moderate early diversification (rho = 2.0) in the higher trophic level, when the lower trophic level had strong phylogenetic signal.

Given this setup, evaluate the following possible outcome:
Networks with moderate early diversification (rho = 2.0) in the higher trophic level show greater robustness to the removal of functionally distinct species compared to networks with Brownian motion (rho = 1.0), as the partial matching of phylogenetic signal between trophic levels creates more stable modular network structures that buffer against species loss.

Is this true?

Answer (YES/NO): NO